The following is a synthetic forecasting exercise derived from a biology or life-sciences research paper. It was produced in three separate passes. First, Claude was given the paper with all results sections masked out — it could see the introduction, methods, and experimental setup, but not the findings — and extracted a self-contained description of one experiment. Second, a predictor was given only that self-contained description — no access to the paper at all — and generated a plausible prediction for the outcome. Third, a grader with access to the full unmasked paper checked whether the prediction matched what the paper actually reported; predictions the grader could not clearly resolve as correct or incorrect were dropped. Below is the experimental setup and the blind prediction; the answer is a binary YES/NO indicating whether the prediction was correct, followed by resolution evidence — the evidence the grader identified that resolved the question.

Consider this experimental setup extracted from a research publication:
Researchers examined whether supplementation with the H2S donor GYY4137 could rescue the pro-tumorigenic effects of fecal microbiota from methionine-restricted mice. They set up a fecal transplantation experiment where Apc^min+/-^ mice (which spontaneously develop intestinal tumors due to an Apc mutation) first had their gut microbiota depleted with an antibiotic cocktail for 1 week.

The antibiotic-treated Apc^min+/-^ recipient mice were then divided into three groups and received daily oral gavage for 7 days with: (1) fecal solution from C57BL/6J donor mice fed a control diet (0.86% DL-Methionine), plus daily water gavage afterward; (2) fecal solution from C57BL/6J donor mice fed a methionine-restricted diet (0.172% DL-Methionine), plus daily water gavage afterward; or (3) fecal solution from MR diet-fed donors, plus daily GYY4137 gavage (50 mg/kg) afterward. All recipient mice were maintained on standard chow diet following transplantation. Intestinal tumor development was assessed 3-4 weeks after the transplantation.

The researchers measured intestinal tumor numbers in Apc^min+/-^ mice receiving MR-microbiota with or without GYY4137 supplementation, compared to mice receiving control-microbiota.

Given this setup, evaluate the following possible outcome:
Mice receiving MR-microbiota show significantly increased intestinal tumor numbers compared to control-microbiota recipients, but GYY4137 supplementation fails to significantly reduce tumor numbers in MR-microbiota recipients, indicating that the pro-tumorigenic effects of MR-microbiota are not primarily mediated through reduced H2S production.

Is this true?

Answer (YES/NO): NO